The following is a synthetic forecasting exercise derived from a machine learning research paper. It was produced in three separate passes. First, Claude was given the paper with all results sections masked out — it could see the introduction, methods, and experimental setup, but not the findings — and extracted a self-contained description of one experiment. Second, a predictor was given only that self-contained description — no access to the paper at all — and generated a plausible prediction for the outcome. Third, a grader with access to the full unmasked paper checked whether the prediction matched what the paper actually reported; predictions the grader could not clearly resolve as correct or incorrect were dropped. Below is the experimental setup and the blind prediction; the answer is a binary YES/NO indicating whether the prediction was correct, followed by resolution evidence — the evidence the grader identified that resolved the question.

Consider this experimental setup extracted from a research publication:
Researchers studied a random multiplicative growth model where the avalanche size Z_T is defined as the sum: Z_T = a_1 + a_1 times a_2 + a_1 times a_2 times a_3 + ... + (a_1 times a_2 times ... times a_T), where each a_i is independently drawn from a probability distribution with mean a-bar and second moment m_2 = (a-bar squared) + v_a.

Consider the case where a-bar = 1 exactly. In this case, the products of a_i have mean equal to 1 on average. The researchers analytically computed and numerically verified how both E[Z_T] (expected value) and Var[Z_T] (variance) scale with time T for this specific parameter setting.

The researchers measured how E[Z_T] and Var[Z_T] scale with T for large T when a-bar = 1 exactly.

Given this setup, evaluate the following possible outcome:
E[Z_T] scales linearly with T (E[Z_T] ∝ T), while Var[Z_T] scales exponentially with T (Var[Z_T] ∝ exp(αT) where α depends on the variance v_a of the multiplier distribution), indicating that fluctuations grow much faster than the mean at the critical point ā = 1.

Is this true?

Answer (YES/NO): YES